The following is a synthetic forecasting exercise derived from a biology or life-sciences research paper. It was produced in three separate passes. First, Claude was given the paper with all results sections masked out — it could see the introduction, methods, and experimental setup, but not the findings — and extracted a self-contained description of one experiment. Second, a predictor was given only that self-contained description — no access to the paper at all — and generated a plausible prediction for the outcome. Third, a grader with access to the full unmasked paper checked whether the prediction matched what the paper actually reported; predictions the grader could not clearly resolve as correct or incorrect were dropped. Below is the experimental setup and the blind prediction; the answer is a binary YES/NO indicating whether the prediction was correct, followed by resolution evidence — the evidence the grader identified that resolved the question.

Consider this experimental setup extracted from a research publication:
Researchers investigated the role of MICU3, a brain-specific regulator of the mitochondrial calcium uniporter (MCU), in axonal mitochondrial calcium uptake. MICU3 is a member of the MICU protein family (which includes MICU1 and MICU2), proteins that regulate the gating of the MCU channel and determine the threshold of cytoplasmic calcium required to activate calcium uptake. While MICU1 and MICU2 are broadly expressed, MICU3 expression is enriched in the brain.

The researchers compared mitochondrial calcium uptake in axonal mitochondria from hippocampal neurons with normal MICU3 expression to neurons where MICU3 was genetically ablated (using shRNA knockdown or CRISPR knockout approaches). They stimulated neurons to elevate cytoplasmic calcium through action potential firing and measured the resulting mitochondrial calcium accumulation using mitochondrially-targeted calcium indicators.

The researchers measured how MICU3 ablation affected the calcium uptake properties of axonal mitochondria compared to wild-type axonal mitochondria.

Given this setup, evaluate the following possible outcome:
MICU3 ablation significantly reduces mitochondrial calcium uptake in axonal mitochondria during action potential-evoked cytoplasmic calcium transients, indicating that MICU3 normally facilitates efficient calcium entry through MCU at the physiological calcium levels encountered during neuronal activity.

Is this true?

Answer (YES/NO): YES